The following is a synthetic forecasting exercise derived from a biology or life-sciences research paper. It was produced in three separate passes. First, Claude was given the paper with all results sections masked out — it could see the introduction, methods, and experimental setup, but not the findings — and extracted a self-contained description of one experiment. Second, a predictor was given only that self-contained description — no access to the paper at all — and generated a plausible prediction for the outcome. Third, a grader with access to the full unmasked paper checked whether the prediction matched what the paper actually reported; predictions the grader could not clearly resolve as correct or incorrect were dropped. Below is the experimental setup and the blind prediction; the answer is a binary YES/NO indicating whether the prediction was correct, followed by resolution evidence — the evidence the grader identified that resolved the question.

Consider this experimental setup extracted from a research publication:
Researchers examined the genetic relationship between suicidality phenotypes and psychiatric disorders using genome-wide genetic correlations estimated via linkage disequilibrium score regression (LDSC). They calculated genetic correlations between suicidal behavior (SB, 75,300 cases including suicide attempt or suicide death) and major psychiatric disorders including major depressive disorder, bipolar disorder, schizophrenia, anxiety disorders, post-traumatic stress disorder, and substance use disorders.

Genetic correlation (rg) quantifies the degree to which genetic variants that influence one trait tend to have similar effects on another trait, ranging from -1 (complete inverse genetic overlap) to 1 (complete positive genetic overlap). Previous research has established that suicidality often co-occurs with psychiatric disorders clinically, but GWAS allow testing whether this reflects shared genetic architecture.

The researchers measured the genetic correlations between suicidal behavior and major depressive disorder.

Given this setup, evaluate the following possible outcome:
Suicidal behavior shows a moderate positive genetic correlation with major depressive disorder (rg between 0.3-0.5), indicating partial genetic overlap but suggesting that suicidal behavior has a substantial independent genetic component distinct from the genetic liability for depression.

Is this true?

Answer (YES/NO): NO